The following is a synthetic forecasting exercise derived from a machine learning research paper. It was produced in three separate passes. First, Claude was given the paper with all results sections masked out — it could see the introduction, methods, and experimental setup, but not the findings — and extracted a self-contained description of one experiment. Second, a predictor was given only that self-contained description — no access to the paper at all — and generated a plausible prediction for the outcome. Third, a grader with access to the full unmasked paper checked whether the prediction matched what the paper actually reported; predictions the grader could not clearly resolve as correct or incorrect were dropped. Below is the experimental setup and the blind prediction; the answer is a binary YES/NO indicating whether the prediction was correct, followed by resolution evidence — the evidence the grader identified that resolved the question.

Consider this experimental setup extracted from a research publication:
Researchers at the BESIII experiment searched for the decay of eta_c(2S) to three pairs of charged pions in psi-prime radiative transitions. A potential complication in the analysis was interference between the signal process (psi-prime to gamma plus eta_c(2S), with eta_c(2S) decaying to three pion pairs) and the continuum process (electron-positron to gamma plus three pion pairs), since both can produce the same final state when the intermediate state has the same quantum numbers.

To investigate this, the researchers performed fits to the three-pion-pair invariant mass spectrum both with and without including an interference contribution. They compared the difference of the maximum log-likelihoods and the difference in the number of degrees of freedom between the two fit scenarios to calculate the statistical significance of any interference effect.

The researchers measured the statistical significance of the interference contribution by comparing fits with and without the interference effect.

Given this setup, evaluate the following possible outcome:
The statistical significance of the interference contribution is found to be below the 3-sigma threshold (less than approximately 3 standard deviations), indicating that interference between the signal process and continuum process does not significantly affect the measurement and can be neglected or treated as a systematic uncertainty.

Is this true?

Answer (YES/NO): YES